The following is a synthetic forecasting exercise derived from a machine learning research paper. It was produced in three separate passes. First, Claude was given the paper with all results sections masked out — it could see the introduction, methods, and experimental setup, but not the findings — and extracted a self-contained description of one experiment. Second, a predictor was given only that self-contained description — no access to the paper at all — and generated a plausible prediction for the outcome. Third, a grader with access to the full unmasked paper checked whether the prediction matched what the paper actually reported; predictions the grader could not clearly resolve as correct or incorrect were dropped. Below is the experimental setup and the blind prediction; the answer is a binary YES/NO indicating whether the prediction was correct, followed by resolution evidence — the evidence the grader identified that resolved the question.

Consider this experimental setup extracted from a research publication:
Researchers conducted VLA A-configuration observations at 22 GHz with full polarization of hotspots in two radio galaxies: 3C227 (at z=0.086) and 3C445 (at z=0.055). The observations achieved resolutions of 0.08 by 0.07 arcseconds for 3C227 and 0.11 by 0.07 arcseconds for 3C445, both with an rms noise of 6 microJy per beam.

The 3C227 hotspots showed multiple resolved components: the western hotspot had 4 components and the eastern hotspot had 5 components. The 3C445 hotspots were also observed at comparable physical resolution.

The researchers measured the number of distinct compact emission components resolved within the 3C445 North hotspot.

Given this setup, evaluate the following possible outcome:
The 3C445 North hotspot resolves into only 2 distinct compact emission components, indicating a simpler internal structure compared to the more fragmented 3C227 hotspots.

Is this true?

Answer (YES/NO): NO